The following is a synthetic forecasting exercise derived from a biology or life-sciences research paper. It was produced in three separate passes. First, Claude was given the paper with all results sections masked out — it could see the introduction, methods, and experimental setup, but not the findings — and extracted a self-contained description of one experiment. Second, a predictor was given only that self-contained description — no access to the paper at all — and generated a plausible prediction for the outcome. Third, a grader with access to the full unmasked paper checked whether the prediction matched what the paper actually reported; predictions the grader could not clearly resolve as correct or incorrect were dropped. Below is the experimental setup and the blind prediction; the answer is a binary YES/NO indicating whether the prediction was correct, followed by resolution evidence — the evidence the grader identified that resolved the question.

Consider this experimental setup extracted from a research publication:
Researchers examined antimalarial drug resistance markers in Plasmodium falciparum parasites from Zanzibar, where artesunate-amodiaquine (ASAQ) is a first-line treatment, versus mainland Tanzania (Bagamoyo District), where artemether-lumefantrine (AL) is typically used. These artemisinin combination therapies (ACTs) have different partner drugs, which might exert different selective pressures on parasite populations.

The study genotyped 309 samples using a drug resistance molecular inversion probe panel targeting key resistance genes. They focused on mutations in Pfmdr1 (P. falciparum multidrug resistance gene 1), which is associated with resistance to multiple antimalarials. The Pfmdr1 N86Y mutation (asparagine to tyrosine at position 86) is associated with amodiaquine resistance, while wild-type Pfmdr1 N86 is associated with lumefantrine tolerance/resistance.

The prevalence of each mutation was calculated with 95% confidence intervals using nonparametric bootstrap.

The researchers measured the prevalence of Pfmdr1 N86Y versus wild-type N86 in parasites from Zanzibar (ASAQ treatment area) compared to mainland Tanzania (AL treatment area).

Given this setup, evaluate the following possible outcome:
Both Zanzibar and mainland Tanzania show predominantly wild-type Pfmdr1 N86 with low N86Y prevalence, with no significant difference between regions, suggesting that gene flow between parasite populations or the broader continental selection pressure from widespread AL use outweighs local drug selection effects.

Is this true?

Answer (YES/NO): YES